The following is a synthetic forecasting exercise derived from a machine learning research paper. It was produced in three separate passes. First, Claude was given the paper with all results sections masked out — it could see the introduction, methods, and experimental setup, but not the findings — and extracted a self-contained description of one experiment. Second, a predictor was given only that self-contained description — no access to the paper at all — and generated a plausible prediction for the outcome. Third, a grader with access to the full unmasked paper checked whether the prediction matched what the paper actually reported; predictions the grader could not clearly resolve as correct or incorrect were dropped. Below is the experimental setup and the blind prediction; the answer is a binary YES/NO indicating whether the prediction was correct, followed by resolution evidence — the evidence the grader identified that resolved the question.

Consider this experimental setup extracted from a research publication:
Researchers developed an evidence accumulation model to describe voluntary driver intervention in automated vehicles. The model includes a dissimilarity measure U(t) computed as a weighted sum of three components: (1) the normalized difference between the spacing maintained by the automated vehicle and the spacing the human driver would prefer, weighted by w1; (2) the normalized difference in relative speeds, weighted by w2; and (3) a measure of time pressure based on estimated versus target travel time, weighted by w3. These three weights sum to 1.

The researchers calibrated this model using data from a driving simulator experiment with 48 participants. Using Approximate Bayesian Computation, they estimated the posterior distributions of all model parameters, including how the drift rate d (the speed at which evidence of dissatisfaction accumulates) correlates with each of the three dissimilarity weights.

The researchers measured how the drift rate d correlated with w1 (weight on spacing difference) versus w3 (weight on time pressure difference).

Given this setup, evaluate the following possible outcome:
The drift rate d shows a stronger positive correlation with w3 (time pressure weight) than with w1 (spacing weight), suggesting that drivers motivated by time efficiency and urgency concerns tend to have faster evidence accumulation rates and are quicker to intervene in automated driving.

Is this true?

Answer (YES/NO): YES